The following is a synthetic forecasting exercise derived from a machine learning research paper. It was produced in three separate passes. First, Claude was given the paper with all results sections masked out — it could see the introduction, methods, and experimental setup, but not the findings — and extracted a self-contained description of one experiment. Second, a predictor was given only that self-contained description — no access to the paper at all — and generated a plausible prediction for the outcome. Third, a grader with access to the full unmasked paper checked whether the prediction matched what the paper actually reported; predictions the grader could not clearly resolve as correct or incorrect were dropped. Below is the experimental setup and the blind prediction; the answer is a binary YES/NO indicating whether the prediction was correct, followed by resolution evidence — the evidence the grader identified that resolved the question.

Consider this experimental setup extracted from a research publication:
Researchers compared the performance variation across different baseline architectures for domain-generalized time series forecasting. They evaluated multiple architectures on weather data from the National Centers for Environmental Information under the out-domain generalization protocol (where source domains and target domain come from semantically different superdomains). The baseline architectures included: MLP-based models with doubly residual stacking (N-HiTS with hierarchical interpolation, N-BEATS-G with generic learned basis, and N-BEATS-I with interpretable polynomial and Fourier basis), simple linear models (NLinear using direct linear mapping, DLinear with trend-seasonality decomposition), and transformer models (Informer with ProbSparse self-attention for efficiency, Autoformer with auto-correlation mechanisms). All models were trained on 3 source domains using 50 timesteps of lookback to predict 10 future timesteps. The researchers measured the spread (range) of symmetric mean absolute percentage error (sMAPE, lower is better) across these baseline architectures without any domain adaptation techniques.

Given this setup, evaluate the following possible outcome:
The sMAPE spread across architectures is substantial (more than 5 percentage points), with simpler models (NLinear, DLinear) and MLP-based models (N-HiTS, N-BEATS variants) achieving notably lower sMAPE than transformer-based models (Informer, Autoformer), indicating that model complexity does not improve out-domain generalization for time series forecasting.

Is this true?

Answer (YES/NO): NO